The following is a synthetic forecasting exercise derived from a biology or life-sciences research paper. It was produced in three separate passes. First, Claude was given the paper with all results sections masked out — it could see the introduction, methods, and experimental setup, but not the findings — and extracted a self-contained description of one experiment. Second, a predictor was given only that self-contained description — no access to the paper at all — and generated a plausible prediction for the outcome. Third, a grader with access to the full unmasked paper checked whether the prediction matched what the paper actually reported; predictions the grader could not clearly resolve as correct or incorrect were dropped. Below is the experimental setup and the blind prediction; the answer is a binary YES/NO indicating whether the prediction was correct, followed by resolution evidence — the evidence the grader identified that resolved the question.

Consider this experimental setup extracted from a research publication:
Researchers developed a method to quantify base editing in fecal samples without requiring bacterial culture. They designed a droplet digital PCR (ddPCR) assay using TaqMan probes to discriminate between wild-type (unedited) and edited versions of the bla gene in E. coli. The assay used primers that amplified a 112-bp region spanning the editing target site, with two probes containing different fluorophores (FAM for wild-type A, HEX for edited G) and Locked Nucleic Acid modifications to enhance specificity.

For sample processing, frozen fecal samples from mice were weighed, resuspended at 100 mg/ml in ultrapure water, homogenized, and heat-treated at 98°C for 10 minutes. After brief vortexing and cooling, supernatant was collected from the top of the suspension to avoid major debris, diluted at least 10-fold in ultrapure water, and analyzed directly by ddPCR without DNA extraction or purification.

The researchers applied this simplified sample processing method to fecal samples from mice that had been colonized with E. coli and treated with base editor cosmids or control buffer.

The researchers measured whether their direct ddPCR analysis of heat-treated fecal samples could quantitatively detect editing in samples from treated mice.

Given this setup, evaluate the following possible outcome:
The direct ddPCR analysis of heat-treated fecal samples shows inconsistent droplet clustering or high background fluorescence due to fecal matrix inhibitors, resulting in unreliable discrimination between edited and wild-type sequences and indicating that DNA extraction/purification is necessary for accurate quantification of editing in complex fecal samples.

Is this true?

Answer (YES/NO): NO